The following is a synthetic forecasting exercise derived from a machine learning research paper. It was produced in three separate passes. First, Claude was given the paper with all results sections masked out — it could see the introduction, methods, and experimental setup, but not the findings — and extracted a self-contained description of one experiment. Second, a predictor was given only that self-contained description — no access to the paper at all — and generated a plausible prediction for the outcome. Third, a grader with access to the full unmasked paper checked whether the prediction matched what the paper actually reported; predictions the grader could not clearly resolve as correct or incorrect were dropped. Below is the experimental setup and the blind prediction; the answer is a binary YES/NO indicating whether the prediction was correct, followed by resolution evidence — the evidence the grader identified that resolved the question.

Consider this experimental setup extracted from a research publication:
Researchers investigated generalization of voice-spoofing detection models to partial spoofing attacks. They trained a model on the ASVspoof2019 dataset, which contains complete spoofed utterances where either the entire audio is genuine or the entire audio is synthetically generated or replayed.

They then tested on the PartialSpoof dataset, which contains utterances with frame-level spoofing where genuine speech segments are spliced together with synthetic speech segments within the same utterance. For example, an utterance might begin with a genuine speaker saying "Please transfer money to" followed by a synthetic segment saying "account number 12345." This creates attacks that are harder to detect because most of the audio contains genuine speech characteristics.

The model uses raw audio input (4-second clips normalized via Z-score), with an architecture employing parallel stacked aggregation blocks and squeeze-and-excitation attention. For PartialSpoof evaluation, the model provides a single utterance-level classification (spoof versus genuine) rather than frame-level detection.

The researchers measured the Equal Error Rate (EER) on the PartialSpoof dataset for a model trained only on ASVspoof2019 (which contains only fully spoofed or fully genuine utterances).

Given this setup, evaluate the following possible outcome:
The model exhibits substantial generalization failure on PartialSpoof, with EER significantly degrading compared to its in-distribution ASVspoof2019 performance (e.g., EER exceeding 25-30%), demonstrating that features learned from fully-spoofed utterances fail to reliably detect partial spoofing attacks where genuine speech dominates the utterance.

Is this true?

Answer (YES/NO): NO